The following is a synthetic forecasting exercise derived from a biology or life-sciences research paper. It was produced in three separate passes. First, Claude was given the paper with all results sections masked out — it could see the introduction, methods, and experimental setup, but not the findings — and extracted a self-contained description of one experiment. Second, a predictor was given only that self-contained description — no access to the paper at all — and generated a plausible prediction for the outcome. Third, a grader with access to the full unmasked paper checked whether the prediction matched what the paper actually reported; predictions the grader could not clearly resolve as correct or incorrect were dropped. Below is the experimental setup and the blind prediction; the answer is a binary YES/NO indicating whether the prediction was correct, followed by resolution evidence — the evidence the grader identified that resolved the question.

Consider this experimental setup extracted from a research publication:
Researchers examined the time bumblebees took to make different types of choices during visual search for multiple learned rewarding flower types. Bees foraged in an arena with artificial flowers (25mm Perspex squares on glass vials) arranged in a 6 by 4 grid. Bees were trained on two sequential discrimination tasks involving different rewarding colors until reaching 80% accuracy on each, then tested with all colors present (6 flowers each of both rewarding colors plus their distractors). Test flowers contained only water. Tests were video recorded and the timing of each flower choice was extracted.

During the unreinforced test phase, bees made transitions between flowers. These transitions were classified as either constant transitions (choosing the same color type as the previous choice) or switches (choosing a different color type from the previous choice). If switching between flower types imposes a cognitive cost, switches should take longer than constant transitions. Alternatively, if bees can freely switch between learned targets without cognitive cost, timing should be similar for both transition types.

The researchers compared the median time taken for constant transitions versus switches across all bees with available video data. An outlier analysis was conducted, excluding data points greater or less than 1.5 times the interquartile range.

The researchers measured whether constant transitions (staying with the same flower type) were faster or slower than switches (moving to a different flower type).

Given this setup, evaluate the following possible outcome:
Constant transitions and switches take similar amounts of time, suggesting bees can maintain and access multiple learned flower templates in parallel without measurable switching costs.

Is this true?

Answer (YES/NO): NO